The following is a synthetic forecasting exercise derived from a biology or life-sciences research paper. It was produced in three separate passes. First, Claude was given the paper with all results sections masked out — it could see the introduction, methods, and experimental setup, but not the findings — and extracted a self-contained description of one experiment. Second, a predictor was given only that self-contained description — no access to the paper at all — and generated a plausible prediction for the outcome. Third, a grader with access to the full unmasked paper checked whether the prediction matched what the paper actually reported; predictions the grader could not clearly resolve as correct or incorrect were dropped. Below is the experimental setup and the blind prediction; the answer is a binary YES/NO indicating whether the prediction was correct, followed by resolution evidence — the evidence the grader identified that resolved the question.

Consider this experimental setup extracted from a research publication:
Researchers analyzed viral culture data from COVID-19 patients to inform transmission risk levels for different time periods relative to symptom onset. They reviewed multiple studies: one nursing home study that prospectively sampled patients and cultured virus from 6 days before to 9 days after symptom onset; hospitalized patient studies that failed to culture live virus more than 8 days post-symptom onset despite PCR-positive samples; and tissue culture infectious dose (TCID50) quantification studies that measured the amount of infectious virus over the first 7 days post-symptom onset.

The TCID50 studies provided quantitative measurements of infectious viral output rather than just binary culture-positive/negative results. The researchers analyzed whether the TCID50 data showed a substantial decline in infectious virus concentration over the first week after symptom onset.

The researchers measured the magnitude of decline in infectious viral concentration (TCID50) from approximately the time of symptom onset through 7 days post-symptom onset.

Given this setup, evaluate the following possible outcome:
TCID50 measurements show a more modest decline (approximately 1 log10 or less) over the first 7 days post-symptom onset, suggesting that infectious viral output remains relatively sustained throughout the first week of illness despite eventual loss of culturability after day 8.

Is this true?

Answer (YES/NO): YES